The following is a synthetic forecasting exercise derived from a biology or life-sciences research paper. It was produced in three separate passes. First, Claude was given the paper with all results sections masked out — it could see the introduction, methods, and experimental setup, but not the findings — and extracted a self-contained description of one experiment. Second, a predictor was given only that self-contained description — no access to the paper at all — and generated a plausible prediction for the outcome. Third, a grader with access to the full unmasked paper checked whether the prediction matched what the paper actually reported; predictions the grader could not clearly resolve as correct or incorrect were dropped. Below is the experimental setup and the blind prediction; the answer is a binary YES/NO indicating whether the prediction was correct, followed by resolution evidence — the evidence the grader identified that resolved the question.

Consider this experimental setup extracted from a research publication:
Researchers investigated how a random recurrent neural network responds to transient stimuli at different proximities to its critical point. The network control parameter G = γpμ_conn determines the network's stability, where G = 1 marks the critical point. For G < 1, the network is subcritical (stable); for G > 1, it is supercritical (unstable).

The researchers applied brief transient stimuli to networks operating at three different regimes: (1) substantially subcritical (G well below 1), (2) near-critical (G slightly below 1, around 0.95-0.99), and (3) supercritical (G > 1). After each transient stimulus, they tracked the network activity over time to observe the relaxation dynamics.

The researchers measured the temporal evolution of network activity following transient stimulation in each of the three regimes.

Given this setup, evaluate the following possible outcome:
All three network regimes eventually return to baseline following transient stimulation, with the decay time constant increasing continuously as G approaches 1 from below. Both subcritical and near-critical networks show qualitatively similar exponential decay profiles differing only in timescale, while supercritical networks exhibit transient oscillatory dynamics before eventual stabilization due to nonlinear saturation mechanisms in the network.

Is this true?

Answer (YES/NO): NO